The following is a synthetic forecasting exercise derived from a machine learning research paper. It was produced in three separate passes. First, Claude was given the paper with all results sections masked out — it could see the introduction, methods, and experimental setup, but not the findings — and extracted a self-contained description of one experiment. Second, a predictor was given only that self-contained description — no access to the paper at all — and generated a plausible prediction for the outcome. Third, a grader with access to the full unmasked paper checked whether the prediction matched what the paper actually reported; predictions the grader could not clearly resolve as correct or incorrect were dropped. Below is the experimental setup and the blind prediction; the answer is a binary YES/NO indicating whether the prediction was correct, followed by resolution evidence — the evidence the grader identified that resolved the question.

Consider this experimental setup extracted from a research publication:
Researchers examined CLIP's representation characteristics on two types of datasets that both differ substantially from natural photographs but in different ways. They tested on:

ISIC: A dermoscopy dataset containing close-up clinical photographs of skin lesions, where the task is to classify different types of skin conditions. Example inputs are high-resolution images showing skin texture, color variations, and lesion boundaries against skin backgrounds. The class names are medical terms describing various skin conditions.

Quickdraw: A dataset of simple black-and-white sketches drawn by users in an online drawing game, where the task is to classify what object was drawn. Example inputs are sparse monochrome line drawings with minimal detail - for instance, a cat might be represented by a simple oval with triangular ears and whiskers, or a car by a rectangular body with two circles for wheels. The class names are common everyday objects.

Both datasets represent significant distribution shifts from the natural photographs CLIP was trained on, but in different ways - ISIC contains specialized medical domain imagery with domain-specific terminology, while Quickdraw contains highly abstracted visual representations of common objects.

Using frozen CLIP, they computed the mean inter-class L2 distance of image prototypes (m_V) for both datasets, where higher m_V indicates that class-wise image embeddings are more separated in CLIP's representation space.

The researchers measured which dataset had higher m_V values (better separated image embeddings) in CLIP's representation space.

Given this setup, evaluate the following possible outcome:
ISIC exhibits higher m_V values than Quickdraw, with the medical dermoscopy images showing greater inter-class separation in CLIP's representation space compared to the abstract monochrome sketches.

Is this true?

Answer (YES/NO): YES